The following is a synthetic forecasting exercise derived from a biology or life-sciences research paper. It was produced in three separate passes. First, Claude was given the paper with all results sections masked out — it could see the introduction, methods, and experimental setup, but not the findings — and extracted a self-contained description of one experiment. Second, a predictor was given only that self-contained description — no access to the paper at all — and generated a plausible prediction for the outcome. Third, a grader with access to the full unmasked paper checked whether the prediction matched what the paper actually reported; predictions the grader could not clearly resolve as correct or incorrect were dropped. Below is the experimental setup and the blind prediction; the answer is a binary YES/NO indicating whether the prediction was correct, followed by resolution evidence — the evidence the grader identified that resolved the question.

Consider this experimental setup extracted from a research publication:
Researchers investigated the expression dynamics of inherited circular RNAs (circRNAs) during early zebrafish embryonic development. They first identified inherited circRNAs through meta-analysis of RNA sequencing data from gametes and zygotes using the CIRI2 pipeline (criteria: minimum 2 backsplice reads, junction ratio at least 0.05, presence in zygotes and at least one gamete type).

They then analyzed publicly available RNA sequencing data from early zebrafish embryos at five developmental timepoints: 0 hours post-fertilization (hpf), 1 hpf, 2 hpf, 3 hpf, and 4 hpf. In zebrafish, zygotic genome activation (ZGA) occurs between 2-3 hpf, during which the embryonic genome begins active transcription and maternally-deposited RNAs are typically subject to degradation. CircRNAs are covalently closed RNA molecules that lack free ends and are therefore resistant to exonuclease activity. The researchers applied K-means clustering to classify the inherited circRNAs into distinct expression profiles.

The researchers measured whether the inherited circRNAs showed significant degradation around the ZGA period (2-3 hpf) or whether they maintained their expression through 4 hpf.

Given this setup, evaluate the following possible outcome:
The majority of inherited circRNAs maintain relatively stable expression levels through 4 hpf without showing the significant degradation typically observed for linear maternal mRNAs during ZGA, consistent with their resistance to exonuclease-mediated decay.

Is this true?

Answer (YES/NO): YES